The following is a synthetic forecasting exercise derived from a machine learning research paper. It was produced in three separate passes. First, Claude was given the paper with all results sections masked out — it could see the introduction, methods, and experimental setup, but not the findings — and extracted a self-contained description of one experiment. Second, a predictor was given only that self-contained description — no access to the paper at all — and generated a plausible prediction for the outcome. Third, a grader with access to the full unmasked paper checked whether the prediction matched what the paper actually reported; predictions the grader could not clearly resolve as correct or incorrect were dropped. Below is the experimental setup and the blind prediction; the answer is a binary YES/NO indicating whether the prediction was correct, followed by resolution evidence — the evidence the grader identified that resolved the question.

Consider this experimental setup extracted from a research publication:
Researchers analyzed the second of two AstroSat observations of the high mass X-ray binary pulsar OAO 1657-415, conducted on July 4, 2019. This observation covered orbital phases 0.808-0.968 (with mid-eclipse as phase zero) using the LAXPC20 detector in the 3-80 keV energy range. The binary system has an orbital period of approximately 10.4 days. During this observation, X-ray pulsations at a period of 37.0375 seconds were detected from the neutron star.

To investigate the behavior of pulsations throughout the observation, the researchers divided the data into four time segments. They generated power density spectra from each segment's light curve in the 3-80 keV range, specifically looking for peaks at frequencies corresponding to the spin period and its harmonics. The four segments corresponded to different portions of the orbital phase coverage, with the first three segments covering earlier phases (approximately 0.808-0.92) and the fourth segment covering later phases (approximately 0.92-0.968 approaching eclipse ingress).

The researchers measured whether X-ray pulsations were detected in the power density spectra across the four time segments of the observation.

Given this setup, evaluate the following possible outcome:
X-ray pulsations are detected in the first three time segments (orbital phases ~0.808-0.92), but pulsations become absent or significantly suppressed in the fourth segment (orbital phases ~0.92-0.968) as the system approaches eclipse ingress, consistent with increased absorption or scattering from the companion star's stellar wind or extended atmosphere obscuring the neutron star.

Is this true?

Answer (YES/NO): YES